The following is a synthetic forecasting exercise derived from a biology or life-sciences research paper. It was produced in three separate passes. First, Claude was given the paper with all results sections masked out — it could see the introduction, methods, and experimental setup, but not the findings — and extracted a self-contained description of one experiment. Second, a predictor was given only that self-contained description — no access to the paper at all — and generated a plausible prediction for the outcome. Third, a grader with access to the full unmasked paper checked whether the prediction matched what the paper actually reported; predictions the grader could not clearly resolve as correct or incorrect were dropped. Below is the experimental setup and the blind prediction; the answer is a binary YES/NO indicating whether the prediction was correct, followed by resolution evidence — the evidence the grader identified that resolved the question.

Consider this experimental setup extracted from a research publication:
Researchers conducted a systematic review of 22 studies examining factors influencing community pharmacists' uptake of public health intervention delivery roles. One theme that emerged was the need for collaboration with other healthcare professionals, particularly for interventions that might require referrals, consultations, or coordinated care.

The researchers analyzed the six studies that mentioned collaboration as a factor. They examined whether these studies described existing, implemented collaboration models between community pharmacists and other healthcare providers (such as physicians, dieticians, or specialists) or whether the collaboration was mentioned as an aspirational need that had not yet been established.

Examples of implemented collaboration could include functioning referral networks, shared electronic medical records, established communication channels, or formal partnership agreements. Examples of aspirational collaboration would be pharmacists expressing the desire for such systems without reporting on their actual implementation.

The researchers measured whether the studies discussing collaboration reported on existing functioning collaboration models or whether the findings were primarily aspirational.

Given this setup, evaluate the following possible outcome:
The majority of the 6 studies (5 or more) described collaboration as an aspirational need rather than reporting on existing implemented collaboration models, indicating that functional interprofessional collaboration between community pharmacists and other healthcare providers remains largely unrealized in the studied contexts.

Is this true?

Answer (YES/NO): YES